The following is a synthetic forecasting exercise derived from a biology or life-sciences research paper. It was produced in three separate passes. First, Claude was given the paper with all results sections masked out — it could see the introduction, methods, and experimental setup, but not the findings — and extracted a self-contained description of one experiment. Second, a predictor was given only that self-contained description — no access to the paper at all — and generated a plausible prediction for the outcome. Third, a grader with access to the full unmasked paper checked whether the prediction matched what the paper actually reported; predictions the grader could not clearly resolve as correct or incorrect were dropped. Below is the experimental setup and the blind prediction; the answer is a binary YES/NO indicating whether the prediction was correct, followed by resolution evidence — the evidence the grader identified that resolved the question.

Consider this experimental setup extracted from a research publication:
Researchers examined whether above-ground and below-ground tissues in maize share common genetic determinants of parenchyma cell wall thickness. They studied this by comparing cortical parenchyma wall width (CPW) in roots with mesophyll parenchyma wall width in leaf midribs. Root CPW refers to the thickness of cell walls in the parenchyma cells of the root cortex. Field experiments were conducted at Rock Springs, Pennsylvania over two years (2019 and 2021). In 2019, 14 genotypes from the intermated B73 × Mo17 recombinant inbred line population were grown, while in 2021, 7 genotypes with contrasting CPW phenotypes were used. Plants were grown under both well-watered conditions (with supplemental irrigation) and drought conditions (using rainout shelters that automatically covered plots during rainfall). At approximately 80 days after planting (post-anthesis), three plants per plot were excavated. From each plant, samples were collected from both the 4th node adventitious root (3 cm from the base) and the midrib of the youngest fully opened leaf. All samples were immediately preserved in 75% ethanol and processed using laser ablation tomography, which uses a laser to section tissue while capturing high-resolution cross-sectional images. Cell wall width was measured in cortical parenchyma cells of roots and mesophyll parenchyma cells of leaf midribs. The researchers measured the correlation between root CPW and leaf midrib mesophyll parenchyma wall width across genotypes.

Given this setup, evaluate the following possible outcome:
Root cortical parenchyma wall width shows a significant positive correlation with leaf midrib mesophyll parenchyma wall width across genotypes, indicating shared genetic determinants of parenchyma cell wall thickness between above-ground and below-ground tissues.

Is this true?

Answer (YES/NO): YES